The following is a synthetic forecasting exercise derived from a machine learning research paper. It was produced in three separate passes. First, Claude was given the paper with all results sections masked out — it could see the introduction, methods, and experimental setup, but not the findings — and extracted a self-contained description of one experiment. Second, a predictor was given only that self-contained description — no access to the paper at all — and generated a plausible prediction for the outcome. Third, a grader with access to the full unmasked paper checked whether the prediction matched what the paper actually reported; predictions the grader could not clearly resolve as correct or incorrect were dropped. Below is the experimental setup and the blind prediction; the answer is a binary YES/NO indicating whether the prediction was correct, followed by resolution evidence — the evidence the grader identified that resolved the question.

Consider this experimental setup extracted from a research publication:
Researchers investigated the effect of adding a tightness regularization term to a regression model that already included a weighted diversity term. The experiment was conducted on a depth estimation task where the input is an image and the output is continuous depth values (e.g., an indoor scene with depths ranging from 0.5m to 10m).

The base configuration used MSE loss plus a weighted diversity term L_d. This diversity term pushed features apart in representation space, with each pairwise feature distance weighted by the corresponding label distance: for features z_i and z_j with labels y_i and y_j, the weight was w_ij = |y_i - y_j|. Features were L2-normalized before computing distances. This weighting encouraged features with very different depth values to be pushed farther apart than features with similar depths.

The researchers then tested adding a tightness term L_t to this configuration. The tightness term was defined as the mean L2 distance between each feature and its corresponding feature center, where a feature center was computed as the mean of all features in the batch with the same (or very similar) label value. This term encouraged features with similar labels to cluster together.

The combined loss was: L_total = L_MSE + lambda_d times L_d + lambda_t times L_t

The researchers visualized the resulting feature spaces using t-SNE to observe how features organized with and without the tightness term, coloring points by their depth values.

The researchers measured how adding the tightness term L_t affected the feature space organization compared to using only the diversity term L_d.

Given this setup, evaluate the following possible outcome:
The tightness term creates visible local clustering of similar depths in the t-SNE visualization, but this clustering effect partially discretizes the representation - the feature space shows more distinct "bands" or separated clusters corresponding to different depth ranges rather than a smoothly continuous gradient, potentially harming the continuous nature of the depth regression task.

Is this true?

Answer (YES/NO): NO